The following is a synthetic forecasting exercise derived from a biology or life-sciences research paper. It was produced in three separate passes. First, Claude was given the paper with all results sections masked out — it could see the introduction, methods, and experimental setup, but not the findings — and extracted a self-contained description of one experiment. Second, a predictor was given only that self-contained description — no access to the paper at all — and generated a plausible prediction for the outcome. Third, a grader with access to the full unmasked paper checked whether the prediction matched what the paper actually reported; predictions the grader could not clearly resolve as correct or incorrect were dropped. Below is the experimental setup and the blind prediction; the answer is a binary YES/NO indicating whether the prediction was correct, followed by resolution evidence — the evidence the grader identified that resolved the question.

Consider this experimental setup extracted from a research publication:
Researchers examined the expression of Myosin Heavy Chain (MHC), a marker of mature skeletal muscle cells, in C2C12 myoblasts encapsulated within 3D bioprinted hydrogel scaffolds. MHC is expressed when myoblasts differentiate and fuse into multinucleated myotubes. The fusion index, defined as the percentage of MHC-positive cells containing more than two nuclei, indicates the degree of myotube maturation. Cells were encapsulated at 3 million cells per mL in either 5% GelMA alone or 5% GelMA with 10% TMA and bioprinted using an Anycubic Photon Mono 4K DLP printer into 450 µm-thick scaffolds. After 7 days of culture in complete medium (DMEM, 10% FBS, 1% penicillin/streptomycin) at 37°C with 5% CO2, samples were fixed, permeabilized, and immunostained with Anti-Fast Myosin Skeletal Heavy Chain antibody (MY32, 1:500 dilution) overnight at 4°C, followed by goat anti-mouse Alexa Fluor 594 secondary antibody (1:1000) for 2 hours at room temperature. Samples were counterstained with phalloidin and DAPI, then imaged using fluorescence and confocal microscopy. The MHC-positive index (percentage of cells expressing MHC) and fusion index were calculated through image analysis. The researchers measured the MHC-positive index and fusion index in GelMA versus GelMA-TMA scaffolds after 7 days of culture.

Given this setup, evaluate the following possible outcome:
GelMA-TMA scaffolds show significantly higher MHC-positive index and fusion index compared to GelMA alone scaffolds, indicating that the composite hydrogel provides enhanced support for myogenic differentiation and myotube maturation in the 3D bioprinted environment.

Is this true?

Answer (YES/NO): YES